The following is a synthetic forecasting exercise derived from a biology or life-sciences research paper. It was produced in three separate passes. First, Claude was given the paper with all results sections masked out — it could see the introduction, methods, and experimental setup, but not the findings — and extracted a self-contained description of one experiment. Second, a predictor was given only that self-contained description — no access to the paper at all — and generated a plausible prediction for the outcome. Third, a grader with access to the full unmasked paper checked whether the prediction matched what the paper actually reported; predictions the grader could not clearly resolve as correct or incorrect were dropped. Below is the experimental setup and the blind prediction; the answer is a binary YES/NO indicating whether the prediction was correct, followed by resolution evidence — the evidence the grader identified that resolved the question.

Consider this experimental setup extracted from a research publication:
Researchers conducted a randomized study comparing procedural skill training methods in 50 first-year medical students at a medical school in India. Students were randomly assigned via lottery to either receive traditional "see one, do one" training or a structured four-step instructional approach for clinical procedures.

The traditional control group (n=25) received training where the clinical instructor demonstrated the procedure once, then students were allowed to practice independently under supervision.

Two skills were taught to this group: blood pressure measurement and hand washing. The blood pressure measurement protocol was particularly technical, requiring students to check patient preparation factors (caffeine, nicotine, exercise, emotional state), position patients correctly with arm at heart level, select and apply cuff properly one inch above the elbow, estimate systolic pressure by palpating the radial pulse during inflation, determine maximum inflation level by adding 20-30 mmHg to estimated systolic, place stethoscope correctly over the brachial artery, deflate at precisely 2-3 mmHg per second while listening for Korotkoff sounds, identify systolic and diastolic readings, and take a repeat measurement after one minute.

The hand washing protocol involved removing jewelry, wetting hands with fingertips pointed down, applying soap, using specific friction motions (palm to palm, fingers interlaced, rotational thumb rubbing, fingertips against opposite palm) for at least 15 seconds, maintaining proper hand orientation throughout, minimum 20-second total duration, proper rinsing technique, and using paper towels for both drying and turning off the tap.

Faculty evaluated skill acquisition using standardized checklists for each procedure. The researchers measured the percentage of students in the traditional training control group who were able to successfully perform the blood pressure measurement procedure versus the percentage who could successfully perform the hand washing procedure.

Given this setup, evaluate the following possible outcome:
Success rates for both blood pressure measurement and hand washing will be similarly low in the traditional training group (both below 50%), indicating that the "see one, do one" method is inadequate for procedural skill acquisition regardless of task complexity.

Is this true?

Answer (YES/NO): NO